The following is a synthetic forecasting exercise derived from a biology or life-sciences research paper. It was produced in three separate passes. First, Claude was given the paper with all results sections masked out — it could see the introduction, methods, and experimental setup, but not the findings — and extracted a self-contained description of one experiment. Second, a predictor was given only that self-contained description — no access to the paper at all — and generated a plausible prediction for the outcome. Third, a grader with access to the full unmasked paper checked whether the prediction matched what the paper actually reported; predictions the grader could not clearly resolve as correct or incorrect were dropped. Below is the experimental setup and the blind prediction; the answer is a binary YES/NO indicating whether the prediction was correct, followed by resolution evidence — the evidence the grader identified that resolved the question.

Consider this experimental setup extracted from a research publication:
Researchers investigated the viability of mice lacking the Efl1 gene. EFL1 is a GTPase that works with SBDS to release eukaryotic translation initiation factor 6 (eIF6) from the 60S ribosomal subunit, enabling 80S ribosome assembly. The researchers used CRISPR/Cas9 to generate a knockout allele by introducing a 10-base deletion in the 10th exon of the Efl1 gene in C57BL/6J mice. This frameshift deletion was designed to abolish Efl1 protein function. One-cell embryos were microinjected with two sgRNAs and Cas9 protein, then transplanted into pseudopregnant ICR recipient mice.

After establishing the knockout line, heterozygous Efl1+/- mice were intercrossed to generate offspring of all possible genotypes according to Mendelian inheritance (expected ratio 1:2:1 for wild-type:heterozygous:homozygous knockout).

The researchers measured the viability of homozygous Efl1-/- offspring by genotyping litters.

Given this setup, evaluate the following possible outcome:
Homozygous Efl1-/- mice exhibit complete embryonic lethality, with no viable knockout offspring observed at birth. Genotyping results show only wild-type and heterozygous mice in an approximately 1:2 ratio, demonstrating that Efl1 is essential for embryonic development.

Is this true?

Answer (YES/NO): YES